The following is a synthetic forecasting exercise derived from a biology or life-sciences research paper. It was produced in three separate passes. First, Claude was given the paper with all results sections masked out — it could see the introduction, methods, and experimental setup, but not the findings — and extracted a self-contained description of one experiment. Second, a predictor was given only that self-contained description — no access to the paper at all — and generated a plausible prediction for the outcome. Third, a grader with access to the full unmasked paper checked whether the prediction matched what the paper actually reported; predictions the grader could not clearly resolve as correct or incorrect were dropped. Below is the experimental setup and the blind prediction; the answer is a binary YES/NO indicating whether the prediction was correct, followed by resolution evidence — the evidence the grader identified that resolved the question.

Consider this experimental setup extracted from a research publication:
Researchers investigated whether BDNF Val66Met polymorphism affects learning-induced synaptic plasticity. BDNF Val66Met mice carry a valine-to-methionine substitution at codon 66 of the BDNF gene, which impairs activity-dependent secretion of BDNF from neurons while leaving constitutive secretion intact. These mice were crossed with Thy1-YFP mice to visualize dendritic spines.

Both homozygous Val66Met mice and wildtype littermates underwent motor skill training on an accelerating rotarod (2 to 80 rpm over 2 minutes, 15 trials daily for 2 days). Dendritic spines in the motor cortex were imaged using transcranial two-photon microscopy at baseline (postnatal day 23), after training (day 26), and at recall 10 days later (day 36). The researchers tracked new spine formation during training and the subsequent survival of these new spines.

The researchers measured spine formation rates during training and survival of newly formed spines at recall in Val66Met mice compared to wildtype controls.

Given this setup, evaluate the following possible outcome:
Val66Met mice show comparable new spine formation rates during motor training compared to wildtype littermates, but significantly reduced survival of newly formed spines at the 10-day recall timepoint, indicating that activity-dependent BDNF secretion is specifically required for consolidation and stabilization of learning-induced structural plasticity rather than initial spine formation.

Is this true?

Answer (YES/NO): NO